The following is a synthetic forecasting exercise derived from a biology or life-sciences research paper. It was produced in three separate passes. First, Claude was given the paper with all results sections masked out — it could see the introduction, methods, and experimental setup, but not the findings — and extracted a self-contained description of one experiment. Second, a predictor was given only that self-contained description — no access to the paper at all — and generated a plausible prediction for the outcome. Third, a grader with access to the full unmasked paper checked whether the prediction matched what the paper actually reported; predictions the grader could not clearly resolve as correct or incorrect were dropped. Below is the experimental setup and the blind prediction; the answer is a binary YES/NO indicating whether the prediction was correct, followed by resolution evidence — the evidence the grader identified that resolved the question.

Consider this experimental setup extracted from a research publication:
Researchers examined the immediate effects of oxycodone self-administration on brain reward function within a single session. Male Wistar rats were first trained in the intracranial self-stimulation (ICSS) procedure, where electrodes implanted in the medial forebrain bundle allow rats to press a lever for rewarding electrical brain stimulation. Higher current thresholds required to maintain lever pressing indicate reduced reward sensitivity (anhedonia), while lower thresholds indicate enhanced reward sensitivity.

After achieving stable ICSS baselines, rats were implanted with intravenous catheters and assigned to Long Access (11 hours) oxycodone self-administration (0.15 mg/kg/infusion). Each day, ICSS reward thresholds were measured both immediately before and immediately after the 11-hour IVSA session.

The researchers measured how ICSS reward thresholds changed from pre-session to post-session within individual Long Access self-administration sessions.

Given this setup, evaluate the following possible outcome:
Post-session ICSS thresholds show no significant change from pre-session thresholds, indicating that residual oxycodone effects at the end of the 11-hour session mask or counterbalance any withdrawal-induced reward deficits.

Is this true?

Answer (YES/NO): NO